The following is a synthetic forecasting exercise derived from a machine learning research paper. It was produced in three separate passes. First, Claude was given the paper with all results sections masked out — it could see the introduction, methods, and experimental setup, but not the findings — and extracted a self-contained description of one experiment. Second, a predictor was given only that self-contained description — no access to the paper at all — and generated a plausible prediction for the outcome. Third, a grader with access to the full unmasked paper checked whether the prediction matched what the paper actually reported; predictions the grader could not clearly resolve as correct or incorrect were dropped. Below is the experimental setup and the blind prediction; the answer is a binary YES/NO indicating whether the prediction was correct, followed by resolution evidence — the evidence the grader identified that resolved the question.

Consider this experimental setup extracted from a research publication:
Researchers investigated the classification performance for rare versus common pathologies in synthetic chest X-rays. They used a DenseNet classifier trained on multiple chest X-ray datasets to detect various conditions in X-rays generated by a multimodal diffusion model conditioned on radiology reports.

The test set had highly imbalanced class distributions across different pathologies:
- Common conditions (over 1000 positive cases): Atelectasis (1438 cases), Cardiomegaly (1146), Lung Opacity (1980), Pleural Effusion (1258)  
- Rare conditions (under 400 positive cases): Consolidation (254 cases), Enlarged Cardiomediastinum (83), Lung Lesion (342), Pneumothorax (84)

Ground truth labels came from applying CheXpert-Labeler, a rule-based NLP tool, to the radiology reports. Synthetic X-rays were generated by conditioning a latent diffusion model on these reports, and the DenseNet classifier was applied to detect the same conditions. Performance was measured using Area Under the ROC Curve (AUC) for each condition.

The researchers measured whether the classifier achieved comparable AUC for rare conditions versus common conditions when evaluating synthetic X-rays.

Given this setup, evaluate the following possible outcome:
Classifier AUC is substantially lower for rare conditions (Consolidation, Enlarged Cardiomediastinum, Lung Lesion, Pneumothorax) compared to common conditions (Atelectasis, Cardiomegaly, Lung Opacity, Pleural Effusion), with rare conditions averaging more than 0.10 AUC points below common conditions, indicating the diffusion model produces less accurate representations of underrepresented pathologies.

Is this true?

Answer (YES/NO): NO